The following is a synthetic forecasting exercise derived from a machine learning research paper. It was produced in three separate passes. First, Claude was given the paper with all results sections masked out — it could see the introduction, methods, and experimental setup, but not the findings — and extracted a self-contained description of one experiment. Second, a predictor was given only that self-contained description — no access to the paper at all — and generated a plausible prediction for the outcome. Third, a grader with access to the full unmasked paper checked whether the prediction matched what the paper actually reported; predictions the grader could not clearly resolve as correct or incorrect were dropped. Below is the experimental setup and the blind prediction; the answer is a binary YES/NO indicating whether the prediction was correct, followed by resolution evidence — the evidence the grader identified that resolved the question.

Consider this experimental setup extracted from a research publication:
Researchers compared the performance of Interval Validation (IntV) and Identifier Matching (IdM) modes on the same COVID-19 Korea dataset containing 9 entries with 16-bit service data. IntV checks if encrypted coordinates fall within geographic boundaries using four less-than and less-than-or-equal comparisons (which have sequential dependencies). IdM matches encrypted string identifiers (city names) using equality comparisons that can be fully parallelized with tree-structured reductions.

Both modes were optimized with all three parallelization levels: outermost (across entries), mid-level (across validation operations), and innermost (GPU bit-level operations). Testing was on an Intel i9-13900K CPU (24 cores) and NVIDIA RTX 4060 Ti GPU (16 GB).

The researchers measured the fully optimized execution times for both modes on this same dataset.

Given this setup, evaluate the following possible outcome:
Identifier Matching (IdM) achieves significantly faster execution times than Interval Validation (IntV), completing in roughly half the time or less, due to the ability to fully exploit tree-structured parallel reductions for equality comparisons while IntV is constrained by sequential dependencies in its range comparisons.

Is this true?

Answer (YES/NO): YES